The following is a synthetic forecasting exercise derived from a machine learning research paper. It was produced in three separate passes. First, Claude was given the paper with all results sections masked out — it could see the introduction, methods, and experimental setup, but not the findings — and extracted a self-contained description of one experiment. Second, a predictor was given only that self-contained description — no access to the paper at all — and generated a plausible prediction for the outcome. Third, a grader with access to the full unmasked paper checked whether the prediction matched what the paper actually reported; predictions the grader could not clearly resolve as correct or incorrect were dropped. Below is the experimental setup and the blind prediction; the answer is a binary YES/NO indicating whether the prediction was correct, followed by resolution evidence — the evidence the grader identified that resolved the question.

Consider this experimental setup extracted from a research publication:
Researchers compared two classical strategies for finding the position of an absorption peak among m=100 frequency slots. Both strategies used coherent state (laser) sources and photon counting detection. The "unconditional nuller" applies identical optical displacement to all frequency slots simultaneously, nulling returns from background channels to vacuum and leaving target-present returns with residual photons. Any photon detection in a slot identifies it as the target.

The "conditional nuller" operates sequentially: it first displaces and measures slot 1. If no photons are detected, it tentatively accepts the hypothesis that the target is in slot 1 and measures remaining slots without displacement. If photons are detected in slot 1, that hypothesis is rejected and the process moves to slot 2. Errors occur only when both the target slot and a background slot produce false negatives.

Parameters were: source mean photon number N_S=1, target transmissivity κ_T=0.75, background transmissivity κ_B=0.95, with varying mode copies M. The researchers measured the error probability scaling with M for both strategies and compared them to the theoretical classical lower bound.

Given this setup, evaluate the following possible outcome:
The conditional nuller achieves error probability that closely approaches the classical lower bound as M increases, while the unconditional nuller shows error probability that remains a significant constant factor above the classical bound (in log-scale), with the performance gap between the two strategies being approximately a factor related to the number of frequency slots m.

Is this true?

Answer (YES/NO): NO